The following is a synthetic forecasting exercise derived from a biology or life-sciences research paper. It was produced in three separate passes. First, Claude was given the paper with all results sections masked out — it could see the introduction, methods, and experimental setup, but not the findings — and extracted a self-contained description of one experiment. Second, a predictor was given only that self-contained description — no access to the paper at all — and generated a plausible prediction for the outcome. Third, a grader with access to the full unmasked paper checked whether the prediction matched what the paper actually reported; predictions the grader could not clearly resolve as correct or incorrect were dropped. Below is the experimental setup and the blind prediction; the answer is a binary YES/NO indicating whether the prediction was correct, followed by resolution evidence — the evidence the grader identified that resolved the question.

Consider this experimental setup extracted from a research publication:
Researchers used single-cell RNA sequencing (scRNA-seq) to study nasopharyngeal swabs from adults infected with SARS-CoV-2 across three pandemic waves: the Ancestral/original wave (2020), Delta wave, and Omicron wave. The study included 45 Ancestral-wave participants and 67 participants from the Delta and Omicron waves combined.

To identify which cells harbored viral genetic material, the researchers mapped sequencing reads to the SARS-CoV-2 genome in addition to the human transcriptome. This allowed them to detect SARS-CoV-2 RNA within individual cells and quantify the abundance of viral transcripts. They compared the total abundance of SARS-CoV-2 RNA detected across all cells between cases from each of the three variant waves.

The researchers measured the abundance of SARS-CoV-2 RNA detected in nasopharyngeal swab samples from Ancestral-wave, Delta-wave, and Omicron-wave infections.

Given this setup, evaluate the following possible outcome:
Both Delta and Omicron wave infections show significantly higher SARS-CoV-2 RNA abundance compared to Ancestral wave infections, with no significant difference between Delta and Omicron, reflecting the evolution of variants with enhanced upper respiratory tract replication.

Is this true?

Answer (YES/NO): NO